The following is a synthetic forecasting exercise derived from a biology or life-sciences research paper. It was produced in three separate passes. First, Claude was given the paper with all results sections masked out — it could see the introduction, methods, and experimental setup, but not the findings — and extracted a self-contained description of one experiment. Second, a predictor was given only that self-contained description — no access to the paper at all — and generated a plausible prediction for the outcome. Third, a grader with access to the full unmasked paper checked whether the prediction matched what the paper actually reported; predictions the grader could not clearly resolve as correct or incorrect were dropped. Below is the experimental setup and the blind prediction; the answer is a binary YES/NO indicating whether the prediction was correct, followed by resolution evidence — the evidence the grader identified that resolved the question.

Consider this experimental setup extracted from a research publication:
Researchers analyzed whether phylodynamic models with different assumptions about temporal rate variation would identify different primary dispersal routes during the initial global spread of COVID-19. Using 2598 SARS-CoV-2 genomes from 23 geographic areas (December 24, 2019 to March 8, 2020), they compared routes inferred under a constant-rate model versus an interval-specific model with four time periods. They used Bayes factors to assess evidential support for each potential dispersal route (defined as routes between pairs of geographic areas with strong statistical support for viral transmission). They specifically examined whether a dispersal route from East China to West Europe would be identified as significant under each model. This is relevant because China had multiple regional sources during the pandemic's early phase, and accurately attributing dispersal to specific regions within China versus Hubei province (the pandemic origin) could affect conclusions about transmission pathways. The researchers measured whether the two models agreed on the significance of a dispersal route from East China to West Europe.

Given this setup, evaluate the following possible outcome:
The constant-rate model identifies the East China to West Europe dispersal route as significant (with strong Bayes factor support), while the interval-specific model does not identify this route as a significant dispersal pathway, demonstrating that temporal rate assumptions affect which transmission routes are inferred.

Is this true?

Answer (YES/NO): YES